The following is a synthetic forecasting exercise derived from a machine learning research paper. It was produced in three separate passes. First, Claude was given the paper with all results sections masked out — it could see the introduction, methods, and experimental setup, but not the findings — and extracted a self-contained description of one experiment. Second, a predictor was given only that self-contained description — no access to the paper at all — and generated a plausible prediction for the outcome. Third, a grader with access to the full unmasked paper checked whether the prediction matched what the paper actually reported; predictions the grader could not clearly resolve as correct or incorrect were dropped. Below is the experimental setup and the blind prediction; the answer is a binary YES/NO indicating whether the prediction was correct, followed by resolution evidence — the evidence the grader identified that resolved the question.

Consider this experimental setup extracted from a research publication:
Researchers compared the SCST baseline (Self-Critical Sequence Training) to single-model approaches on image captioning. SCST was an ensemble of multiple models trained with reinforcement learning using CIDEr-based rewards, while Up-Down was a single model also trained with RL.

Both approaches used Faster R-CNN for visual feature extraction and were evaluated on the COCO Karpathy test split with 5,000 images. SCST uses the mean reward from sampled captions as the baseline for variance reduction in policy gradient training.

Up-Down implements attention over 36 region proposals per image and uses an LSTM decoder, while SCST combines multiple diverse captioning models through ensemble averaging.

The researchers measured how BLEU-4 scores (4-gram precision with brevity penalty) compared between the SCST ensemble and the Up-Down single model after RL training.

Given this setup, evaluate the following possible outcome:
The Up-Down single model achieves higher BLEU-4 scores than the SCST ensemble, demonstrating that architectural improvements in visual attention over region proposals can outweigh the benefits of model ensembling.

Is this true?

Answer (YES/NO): YES